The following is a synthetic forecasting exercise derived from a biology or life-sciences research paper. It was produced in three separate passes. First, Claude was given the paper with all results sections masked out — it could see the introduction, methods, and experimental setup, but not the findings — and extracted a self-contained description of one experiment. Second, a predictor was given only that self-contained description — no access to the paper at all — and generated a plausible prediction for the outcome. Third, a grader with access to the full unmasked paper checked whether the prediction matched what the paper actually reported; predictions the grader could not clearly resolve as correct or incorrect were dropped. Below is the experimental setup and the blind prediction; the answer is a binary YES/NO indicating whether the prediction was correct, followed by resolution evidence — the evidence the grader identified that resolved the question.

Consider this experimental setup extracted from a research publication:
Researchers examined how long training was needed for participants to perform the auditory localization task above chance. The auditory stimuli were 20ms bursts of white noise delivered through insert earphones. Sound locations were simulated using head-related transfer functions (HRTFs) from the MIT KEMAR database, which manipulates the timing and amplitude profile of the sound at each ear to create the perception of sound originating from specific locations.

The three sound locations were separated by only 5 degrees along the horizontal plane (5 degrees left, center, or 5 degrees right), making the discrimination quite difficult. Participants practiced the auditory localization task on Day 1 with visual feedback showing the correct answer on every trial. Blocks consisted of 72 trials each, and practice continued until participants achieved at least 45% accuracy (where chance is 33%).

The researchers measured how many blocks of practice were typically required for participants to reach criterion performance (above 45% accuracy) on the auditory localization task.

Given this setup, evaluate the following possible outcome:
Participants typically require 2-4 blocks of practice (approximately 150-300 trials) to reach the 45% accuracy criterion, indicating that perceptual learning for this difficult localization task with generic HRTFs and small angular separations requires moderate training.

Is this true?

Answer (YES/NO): NO